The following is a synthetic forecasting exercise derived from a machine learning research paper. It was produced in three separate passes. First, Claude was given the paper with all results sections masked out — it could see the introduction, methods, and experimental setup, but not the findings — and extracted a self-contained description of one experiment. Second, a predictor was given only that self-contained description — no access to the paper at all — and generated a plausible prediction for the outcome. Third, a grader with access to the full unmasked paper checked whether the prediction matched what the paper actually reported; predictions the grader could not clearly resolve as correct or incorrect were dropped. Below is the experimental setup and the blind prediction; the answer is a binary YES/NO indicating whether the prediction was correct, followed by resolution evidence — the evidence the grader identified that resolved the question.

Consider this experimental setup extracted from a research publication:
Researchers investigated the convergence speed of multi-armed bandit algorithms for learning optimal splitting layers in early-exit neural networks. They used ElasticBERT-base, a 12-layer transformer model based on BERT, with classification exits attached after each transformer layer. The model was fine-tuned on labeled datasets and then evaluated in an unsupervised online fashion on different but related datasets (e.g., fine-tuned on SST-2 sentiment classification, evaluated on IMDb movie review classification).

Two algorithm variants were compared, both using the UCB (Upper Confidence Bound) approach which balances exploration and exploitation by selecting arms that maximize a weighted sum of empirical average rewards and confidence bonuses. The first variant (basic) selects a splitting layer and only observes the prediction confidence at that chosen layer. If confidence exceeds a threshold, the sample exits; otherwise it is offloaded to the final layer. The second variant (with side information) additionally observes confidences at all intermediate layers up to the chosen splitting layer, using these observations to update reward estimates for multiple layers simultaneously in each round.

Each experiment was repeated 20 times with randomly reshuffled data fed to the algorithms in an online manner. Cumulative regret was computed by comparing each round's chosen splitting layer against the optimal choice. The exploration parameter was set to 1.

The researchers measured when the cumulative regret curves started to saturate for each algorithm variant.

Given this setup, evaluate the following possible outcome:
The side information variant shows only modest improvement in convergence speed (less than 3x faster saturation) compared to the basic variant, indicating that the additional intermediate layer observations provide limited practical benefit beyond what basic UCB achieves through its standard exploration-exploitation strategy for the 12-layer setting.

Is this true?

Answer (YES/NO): YES